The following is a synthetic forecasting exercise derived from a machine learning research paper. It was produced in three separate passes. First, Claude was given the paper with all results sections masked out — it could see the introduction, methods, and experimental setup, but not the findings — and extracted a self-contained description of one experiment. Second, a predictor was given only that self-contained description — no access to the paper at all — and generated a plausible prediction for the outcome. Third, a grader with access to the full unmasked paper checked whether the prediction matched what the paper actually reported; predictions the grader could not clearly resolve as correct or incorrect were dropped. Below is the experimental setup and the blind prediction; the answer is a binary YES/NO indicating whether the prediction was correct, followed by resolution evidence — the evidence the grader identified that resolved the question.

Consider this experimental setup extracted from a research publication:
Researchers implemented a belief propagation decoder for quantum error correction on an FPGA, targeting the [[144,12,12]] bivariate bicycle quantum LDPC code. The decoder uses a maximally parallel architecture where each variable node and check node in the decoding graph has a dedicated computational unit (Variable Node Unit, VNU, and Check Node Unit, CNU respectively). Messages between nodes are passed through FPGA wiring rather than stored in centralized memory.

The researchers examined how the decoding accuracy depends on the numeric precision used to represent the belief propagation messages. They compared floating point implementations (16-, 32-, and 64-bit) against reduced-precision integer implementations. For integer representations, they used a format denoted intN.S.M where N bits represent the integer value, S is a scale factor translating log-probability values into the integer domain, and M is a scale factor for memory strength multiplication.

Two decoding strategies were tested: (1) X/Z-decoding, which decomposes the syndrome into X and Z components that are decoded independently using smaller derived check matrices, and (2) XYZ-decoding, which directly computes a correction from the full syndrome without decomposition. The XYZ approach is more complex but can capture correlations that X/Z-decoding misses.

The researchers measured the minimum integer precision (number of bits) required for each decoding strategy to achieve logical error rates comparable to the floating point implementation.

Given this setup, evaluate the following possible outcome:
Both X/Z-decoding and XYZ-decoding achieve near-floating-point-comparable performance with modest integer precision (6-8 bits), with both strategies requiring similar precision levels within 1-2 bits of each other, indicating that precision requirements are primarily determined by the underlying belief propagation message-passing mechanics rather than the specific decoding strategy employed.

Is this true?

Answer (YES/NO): NO